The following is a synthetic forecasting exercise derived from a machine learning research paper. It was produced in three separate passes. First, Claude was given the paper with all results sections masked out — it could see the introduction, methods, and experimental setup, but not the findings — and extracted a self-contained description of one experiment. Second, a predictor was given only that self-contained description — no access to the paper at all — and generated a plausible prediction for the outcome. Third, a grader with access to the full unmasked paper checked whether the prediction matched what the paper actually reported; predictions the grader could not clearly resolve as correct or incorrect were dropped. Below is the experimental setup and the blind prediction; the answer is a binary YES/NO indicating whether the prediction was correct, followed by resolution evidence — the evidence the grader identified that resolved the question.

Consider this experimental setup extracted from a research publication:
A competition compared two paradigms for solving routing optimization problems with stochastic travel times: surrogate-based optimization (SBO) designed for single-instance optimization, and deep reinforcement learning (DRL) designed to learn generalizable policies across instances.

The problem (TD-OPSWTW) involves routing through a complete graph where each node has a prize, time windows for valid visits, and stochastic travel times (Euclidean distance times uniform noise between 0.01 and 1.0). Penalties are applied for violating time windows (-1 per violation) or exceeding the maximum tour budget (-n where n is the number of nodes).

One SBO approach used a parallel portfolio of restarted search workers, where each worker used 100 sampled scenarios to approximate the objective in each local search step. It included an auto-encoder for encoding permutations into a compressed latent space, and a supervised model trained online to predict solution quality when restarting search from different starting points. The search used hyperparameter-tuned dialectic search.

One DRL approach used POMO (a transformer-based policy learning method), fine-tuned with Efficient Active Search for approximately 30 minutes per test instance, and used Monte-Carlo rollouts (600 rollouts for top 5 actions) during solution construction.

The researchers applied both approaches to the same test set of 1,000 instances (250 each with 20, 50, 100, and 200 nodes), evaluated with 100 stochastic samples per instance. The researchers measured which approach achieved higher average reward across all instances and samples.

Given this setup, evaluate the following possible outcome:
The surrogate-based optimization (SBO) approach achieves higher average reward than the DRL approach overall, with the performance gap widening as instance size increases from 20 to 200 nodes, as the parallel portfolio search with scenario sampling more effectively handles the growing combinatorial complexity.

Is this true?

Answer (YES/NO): NO